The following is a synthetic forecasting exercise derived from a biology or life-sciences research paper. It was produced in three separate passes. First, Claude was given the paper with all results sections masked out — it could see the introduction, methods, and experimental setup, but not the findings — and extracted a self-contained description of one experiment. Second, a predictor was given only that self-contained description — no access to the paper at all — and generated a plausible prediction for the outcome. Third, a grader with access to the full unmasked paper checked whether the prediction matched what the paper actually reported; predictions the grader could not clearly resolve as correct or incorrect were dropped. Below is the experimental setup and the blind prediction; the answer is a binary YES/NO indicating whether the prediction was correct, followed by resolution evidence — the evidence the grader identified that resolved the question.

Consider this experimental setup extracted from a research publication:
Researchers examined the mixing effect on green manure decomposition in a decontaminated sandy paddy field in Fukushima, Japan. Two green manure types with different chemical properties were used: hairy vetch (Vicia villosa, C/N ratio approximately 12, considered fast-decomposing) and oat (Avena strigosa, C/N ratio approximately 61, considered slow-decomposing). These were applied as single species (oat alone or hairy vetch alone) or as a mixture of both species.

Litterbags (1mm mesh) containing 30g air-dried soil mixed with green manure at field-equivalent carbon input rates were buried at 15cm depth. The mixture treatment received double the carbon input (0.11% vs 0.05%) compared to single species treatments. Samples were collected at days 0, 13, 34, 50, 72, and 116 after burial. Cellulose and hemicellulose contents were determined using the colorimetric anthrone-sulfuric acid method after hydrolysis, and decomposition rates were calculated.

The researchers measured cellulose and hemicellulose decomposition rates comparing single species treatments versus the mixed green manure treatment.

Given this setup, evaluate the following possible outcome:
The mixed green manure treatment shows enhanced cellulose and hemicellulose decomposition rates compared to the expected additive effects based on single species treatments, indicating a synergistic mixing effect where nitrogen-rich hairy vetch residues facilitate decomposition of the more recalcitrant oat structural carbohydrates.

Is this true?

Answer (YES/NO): NO